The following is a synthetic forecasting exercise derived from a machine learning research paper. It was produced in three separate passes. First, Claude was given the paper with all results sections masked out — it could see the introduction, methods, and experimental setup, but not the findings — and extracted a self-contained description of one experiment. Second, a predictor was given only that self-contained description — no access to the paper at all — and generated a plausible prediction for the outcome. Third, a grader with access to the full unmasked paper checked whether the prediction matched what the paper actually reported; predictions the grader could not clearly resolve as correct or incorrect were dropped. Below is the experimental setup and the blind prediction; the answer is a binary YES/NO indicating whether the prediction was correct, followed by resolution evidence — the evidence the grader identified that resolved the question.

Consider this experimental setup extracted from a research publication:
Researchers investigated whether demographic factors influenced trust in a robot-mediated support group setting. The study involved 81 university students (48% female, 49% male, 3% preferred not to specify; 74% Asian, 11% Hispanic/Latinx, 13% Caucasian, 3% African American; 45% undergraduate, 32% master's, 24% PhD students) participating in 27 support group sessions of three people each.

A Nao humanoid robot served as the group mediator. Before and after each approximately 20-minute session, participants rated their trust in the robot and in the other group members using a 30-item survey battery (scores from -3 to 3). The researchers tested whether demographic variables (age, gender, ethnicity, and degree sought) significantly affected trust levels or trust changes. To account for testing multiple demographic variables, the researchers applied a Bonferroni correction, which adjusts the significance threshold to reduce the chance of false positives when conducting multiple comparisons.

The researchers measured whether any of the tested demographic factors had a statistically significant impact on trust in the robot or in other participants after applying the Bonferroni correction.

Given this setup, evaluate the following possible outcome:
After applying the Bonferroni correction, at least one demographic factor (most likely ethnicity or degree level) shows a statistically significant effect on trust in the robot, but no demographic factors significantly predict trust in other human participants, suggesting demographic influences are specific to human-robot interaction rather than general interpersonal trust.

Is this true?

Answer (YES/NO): NO